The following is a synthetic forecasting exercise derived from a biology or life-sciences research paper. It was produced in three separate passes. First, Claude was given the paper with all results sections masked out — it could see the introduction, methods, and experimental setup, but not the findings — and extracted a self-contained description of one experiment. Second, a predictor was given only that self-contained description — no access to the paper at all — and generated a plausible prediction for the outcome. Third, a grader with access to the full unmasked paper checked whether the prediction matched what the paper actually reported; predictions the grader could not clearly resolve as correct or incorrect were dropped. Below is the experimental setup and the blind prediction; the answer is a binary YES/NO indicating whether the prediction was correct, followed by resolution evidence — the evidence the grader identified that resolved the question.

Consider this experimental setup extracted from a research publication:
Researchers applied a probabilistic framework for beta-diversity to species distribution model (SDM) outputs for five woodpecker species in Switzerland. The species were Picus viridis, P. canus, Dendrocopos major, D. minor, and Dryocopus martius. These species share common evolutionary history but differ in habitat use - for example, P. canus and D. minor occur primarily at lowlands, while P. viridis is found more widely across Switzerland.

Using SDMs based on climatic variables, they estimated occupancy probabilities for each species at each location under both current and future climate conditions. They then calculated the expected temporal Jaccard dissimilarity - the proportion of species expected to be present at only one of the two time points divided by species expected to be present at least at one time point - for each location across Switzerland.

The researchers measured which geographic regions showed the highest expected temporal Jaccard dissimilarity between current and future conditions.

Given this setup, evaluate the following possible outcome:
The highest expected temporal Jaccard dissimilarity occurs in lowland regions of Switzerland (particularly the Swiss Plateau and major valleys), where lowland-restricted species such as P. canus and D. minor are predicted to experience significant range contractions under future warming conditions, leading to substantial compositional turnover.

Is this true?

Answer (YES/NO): NO